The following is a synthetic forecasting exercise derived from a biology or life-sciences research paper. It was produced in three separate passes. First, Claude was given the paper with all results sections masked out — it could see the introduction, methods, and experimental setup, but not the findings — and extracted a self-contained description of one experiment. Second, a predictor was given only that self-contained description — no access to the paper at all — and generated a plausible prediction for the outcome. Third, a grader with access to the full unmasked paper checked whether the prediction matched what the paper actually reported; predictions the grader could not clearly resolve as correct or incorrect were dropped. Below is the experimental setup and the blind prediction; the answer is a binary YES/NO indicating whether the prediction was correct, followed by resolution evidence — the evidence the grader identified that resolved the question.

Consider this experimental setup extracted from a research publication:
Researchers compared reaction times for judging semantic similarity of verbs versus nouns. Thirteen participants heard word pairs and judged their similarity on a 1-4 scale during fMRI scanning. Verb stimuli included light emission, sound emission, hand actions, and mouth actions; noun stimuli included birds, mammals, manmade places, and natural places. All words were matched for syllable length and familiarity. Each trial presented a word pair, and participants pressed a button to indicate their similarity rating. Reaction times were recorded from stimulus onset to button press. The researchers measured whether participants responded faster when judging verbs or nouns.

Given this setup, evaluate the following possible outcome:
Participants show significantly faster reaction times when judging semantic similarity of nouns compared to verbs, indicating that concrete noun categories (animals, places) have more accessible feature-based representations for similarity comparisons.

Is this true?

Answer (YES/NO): NO